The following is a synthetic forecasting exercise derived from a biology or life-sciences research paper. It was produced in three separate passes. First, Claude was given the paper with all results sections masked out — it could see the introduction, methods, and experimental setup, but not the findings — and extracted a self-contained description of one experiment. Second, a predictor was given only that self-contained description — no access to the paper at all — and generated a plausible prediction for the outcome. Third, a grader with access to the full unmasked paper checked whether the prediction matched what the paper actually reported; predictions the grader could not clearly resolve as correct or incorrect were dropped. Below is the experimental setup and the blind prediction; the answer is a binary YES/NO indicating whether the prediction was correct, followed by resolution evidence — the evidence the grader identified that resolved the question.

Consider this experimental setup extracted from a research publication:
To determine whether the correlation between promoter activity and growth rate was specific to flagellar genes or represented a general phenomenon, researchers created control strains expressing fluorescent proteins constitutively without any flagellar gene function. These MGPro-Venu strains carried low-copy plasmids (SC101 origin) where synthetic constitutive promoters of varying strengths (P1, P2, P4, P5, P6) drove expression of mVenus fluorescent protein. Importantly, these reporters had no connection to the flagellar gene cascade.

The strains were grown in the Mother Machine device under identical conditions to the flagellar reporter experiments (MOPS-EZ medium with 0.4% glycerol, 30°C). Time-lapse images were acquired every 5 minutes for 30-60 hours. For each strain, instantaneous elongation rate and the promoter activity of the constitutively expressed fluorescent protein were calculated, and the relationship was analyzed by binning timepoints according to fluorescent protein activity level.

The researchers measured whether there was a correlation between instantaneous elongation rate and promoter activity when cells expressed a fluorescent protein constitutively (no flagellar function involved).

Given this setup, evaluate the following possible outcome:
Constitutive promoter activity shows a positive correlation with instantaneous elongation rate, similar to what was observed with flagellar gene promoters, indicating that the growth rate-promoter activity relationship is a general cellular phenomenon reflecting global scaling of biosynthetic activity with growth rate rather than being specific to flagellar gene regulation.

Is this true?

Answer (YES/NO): YES